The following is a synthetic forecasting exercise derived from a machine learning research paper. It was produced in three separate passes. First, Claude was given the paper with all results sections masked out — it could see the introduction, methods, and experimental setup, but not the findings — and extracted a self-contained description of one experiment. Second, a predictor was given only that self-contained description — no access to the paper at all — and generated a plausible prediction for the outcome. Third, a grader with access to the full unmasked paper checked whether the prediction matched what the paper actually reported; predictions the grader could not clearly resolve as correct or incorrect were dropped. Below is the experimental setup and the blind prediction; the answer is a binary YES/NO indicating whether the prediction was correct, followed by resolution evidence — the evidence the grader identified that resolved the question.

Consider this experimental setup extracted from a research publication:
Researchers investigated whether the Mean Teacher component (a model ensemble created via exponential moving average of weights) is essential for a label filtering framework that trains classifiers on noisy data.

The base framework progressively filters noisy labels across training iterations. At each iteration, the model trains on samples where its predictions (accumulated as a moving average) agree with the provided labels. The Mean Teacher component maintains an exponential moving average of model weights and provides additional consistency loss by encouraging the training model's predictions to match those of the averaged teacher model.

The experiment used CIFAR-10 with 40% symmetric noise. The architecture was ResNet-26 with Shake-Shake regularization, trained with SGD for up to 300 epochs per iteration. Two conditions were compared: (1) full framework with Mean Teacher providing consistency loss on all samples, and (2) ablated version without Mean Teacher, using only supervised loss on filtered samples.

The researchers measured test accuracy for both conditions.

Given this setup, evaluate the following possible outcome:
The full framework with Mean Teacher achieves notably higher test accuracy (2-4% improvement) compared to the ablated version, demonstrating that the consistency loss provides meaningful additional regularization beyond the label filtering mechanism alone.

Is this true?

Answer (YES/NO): NO